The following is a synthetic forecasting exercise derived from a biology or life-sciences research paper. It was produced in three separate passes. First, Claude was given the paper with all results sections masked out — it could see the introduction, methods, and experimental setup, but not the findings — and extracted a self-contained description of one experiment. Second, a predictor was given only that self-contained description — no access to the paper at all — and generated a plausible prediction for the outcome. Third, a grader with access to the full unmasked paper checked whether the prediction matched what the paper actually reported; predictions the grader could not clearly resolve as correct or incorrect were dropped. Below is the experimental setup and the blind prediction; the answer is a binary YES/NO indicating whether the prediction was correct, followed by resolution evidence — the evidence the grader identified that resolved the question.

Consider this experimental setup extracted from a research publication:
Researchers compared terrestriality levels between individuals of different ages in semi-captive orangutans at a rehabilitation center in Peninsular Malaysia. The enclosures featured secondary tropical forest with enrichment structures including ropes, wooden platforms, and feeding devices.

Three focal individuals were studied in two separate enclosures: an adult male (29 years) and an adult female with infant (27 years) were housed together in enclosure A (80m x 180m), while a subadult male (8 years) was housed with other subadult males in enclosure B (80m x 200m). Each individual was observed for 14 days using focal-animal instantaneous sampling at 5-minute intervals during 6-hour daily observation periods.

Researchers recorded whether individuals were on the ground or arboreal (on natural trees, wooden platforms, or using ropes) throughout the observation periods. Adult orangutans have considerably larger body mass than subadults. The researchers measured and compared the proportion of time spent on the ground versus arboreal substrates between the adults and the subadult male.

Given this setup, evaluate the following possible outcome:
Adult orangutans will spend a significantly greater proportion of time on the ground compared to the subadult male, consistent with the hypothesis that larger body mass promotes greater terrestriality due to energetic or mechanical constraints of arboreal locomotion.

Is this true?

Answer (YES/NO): NO